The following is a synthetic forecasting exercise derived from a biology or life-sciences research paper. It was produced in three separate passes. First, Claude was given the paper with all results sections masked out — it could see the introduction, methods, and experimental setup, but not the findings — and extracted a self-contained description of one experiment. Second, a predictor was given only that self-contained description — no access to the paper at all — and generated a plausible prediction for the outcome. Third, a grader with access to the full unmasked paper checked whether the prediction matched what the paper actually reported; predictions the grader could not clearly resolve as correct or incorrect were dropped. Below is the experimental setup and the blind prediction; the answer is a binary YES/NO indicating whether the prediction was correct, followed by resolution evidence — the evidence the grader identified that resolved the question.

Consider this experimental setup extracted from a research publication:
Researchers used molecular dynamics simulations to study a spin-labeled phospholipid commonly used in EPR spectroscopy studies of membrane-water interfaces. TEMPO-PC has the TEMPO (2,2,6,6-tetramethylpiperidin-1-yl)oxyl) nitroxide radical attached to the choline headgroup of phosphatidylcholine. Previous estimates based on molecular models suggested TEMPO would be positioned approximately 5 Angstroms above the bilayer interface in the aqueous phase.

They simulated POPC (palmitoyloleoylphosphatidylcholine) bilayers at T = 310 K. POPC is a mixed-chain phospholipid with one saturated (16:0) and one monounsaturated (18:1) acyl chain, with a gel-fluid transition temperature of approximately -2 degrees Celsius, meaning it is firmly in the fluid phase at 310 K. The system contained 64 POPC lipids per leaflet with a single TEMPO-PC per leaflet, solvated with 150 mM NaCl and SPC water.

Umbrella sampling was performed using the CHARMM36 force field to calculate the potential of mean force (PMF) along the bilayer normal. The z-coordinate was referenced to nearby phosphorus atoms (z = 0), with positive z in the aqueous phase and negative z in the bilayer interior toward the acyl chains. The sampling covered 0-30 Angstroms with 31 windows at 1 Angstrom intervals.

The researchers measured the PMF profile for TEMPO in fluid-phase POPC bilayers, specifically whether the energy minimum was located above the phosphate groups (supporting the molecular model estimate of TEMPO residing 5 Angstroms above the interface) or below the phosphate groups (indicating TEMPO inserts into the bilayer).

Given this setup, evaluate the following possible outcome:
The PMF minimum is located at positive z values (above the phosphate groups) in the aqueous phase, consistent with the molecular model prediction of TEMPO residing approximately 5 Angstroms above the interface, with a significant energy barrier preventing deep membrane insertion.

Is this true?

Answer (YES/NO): NO